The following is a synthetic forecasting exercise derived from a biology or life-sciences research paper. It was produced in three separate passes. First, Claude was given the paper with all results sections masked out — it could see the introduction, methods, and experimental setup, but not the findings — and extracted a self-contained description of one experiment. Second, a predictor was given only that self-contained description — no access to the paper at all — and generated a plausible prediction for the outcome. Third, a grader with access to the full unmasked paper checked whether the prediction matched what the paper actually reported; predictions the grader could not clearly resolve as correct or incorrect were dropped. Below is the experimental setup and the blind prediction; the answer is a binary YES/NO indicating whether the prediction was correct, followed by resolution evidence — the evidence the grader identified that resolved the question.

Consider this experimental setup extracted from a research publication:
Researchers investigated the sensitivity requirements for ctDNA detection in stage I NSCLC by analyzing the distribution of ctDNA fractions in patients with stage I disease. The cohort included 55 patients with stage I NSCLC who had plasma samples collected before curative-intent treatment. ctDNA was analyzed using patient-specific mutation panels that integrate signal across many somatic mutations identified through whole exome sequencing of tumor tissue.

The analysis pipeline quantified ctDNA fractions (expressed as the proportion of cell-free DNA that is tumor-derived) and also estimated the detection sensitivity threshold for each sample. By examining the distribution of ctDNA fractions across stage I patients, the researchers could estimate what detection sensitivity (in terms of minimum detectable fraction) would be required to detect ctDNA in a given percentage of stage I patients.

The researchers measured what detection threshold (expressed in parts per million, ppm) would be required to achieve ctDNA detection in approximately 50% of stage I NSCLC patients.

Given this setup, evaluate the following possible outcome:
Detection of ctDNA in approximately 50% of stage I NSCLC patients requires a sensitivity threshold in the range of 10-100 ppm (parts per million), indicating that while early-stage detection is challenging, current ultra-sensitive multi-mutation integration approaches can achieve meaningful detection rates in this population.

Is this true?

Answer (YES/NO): YES